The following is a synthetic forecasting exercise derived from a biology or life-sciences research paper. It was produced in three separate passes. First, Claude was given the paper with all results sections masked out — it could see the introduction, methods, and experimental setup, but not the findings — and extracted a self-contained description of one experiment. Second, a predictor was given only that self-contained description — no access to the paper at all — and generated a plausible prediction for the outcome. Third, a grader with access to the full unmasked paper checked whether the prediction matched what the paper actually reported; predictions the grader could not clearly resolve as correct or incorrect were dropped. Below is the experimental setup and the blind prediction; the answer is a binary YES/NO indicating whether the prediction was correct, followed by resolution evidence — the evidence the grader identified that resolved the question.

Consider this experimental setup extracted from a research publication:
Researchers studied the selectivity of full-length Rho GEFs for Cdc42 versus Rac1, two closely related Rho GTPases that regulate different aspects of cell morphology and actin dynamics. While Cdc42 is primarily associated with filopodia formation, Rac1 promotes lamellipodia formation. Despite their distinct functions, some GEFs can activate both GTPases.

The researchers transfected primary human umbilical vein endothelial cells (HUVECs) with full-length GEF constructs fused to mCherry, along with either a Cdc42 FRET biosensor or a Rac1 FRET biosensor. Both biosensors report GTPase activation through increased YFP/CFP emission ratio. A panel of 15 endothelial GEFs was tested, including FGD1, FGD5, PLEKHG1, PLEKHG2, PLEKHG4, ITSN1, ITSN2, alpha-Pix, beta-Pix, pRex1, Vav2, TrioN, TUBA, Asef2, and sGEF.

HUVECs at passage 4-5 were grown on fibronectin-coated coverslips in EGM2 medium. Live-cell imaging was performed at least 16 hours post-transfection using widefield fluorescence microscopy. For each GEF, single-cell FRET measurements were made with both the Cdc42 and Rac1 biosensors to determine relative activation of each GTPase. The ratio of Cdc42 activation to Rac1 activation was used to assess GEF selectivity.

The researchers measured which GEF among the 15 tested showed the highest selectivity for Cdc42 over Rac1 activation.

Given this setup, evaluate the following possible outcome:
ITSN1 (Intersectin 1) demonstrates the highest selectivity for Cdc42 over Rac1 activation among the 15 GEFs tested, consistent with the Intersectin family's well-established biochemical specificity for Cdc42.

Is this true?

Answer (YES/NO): NO